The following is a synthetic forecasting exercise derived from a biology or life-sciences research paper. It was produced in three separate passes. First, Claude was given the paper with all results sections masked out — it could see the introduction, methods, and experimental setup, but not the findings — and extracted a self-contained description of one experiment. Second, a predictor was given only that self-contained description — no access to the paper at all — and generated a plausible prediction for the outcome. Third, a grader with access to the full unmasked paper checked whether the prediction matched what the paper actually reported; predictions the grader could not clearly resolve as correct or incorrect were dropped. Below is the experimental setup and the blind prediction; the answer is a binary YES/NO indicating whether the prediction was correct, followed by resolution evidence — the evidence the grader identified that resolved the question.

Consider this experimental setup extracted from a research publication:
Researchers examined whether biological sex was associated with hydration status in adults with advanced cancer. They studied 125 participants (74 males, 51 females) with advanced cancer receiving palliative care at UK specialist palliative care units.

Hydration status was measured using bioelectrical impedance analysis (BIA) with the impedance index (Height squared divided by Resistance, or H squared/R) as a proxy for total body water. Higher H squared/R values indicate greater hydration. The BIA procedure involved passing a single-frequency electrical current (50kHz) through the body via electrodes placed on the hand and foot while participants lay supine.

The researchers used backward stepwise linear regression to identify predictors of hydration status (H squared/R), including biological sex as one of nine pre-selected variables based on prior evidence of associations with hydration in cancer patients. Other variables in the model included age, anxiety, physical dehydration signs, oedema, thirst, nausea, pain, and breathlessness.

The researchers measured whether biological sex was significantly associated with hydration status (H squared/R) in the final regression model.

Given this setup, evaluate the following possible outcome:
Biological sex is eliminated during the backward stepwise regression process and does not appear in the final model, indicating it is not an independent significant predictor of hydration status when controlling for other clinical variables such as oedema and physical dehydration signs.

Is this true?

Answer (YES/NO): NO